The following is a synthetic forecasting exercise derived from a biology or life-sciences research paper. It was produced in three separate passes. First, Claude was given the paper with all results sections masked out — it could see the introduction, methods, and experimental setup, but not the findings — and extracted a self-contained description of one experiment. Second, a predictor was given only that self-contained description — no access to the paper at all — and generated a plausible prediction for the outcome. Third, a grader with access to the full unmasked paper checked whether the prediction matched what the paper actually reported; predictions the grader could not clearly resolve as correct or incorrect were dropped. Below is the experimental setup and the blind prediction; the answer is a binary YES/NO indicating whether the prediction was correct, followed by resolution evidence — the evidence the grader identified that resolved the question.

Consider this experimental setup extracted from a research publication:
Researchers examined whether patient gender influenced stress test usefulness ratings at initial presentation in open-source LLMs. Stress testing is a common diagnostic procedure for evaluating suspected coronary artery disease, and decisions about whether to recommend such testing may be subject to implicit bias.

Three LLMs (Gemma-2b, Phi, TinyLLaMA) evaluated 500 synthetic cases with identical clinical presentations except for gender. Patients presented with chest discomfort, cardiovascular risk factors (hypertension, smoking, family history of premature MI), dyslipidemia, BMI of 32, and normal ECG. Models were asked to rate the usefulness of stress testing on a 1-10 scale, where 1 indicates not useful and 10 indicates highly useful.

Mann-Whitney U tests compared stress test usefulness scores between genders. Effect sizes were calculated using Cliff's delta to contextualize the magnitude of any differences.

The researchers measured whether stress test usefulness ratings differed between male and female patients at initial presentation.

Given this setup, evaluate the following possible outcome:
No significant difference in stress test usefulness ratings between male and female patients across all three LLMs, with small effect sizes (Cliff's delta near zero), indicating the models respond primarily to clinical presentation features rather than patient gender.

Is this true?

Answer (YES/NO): YES